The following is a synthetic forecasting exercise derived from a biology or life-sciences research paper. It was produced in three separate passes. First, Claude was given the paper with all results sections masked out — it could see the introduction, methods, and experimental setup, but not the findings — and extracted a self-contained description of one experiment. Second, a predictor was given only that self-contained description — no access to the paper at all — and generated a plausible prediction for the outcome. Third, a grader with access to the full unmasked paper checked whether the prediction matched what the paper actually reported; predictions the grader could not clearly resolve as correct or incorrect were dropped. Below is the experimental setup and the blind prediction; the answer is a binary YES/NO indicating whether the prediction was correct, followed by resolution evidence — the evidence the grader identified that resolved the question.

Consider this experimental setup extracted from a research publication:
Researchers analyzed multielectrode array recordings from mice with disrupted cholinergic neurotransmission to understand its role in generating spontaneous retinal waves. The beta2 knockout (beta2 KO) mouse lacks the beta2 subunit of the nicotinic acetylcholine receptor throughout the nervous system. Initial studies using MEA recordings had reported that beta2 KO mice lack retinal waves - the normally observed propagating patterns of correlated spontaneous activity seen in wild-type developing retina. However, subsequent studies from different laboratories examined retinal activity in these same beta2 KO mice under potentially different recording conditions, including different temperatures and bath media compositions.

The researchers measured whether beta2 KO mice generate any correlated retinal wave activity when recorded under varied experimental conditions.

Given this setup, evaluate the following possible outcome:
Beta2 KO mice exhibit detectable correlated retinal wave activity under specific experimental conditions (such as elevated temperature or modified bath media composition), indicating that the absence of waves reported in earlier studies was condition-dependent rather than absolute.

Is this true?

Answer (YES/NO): YES